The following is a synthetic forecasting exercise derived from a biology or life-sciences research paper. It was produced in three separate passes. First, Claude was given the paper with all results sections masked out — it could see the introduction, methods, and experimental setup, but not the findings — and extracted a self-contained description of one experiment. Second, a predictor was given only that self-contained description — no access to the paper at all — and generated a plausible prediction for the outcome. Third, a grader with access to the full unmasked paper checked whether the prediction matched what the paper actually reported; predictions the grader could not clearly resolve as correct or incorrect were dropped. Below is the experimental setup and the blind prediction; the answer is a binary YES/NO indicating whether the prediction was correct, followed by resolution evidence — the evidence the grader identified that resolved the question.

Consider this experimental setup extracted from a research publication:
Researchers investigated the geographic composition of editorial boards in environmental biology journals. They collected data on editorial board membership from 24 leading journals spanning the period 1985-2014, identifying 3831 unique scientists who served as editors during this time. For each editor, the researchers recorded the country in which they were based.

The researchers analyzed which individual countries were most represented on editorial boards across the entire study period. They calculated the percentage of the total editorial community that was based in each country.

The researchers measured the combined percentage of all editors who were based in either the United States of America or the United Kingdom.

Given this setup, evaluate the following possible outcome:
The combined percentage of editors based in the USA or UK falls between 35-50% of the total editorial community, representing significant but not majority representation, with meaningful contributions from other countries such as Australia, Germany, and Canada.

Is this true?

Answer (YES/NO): NO